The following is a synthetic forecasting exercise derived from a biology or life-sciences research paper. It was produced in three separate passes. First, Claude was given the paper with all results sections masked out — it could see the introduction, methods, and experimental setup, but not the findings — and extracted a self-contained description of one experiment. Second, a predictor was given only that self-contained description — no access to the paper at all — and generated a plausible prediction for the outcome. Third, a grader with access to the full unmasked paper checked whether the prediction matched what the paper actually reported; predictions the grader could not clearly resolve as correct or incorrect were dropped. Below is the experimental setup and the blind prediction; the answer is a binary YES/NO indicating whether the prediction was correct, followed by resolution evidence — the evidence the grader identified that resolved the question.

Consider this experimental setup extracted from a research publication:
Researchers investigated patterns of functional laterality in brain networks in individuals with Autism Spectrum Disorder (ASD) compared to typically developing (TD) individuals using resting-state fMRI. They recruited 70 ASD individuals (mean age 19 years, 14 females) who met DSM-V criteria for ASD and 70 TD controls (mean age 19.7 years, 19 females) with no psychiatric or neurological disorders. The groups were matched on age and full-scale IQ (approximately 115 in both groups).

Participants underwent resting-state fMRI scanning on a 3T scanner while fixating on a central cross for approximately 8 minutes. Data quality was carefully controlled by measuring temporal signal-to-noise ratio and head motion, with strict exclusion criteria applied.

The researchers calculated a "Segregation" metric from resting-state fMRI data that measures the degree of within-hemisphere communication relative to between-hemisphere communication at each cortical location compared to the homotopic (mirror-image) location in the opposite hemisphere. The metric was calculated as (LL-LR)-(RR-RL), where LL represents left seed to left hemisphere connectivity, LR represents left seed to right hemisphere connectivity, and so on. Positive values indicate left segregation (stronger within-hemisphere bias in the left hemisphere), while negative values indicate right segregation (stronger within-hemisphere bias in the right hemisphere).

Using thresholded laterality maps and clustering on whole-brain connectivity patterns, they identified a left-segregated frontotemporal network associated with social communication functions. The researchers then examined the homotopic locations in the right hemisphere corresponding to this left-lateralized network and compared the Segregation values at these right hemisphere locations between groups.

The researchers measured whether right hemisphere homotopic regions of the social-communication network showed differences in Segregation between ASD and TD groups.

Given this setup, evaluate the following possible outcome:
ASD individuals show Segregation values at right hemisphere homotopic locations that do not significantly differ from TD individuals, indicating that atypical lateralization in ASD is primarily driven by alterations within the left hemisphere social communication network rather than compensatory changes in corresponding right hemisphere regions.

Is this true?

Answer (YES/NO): NO